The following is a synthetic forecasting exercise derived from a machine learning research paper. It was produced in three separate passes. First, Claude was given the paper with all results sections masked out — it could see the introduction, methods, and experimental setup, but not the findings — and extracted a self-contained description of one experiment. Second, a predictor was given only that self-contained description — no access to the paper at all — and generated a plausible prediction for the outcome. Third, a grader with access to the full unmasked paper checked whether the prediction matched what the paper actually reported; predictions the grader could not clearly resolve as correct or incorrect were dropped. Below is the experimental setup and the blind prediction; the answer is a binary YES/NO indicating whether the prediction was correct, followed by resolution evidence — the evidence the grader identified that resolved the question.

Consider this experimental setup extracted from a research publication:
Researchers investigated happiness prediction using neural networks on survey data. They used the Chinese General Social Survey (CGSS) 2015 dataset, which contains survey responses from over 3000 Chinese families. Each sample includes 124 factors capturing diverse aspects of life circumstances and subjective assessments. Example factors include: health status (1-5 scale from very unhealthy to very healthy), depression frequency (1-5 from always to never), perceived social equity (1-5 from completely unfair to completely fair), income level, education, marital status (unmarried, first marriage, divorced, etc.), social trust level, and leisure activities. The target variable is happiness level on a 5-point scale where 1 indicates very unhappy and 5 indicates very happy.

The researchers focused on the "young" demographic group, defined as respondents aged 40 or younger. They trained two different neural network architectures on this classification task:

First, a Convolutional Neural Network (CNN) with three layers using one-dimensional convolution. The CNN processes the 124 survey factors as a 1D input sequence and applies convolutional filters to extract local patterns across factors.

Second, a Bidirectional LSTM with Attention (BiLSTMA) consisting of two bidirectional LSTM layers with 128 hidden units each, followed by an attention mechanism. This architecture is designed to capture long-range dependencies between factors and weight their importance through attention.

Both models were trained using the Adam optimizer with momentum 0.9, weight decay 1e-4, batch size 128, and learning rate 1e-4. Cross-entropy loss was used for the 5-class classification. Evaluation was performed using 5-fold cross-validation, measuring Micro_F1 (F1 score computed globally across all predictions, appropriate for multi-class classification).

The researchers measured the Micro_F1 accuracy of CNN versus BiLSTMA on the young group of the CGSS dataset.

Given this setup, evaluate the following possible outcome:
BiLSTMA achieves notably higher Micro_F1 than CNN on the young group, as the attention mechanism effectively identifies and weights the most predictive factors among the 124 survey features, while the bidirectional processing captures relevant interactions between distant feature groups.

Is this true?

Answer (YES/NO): NO